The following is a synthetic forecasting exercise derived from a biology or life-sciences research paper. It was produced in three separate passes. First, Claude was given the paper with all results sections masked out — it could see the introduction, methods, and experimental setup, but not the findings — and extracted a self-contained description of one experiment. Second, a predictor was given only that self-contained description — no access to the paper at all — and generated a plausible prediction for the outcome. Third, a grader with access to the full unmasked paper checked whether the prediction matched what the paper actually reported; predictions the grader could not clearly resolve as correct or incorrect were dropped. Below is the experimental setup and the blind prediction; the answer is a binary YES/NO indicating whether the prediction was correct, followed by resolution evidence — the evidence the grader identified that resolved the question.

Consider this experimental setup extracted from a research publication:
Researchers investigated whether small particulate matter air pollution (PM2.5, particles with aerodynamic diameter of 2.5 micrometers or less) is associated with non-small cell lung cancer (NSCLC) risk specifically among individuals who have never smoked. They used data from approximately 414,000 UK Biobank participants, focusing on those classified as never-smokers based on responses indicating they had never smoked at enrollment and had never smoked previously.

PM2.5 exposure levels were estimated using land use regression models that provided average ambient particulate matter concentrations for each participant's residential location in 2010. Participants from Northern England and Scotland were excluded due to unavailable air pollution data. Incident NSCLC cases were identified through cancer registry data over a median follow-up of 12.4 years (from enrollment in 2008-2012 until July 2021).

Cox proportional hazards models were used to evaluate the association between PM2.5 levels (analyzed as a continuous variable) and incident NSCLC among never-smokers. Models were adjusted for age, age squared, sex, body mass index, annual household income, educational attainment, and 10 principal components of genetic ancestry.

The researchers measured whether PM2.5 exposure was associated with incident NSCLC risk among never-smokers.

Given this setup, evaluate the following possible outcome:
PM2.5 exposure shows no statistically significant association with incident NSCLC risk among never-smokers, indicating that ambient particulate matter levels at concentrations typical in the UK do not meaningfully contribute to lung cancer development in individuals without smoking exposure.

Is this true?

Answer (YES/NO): YES